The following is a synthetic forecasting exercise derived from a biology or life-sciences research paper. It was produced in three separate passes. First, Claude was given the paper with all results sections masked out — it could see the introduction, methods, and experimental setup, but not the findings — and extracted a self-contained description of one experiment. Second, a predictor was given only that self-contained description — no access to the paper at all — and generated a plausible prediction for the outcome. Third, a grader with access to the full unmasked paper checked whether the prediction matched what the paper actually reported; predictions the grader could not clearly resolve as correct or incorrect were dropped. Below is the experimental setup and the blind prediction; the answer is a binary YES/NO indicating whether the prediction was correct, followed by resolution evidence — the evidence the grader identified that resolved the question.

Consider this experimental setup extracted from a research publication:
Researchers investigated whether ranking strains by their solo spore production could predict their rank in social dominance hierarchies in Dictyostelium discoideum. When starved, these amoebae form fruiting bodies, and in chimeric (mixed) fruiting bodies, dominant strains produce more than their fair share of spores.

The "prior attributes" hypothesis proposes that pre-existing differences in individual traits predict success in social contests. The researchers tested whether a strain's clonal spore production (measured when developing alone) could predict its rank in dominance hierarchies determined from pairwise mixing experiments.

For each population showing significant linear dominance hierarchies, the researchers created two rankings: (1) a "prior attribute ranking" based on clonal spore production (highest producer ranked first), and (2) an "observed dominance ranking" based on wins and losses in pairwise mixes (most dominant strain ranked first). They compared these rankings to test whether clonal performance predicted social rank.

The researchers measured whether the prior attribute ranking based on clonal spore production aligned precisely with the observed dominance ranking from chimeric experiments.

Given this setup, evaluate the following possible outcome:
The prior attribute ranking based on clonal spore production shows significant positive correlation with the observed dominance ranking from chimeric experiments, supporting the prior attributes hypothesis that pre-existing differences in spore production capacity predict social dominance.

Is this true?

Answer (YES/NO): NO